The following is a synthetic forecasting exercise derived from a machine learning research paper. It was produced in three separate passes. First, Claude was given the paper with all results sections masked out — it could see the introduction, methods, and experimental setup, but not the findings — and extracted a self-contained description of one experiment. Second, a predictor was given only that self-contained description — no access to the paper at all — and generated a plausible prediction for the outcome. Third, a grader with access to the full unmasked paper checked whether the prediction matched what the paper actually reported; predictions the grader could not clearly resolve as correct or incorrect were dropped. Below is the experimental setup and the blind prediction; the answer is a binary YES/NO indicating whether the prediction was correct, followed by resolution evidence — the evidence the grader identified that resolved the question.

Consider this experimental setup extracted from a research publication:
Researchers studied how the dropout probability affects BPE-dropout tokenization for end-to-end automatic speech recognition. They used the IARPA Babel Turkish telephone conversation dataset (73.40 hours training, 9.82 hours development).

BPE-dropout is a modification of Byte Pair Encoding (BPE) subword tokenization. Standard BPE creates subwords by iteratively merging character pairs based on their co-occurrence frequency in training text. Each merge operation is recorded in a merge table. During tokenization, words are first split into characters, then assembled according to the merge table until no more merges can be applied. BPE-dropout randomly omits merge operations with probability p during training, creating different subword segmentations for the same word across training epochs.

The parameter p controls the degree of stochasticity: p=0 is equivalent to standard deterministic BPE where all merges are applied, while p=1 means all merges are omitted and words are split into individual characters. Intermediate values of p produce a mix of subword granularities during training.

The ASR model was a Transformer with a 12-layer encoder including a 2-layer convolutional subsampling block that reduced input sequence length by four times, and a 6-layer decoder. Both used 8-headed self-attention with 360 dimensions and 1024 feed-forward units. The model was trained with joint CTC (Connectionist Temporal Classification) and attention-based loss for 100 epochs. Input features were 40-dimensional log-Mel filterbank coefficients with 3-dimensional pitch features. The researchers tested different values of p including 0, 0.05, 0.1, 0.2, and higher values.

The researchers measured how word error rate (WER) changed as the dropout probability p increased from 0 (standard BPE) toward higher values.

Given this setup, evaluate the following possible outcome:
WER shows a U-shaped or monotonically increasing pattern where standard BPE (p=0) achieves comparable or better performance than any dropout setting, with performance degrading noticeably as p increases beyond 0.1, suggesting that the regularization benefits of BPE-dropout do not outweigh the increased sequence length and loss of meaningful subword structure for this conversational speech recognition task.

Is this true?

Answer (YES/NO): NO